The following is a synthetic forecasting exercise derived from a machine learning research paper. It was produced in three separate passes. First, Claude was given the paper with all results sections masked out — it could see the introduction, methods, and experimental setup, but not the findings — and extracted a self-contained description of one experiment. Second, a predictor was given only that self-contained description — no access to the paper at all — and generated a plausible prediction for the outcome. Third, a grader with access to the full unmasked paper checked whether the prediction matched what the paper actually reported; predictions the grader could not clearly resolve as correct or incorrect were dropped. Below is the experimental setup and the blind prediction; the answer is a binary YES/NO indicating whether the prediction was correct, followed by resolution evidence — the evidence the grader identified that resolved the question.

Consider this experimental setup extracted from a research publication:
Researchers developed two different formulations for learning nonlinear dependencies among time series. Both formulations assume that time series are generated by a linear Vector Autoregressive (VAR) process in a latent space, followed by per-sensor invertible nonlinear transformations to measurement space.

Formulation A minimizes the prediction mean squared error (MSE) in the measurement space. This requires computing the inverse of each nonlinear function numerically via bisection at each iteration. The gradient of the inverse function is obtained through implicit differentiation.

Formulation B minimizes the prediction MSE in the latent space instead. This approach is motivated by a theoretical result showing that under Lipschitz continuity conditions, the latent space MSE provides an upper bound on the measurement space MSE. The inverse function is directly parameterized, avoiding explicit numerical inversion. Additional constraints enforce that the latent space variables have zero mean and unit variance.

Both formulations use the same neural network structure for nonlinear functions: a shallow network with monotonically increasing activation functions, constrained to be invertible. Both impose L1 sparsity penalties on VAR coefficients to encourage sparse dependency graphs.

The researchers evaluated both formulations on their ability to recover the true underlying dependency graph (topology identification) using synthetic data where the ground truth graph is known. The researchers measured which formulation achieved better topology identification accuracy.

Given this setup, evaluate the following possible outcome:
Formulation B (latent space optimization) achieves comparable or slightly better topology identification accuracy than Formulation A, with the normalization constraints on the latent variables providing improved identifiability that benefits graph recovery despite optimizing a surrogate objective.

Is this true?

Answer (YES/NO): YES